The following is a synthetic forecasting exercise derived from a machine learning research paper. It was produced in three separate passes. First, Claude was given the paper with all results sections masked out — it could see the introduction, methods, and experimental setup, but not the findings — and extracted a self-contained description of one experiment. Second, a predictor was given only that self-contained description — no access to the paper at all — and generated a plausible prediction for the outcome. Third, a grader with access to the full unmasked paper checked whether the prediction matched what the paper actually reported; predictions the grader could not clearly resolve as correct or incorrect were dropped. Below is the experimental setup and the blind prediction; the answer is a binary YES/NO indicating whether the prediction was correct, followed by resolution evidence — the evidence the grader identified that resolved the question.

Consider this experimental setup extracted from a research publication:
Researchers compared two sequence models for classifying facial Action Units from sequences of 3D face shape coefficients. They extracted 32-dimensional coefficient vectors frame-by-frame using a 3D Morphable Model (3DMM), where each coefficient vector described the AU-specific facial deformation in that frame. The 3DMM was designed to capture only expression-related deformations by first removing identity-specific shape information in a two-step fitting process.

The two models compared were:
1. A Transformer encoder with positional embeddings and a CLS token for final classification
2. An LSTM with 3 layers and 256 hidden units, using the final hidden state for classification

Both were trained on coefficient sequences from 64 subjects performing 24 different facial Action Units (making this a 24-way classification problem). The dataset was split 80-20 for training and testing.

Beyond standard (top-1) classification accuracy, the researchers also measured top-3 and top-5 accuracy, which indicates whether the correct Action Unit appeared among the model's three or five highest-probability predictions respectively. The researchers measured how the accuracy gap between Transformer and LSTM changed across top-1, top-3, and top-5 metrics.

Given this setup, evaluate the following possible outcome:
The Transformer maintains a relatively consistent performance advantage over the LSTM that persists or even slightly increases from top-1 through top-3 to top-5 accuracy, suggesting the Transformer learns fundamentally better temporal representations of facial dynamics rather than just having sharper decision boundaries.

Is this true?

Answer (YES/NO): NO